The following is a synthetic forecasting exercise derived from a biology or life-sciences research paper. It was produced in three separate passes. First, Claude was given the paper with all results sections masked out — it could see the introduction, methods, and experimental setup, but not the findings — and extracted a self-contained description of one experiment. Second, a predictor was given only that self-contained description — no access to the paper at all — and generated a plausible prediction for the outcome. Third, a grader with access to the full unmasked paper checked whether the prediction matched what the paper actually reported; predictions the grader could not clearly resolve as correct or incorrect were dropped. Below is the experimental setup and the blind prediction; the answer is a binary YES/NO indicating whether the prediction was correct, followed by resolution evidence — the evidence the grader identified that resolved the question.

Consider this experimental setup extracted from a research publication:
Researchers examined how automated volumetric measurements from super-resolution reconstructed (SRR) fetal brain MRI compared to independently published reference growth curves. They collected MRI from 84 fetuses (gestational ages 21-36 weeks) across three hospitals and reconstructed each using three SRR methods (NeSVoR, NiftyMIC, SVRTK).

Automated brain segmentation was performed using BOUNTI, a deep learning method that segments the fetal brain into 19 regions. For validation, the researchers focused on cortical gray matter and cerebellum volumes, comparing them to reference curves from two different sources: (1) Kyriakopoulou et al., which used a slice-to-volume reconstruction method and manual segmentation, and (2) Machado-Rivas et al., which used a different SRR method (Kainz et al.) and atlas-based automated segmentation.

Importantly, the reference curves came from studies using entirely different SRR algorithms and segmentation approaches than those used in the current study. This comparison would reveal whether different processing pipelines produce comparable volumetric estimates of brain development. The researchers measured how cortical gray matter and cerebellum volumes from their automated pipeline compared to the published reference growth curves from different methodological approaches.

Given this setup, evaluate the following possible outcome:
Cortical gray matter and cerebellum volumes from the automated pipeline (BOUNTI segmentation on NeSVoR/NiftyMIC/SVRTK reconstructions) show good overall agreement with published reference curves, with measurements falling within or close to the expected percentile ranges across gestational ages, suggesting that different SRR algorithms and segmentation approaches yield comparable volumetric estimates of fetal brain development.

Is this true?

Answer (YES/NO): NO